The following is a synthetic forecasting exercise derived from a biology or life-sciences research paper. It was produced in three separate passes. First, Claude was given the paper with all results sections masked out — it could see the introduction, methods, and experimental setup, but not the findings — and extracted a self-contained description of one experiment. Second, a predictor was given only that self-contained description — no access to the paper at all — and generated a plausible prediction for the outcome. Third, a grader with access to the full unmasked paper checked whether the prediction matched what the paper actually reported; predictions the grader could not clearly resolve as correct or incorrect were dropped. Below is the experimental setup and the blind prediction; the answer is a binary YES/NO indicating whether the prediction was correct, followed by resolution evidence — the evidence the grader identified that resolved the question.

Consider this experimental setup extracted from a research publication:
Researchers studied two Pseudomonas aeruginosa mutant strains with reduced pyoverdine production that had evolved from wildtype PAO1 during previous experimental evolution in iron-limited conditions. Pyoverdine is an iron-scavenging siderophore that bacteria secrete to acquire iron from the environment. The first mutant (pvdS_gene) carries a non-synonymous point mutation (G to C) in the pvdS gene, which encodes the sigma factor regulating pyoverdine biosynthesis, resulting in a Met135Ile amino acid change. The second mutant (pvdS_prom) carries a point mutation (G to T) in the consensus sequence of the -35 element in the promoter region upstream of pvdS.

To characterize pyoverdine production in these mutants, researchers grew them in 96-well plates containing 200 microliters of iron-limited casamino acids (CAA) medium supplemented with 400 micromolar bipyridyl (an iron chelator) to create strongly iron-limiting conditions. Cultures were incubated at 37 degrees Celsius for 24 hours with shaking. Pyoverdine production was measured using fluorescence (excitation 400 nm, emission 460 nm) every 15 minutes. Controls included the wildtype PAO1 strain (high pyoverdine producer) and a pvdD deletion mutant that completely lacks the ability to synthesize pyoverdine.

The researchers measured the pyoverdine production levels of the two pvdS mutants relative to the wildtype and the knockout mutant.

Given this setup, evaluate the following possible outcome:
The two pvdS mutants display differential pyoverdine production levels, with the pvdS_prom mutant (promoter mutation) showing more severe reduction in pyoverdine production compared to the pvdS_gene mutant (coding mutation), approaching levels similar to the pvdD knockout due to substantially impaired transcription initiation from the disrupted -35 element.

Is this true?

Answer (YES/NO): NO